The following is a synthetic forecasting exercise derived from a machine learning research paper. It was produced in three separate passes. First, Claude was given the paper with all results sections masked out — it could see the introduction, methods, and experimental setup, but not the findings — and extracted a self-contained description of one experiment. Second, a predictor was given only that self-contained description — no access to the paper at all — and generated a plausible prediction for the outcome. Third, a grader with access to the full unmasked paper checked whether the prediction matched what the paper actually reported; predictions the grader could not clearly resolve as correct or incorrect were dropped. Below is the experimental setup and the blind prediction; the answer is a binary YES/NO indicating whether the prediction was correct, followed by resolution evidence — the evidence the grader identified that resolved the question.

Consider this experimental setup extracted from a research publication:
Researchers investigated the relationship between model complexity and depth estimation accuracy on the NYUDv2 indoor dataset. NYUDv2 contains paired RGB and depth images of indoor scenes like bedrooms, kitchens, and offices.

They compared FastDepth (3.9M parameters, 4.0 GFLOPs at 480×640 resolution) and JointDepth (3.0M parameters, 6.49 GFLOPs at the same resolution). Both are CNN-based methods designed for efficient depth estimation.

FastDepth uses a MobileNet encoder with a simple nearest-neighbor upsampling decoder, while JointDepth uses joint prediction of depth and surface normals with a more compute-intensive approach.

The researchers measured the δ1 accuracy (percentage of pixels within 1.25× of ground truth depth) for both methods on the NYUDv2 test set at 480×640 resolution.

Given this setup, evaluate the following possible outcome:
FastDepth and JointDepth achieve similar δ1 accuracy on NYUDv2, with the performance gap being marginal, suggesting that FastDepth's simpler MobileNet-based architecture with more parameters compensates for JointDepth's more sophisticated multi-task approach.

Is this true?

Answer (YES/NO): NO